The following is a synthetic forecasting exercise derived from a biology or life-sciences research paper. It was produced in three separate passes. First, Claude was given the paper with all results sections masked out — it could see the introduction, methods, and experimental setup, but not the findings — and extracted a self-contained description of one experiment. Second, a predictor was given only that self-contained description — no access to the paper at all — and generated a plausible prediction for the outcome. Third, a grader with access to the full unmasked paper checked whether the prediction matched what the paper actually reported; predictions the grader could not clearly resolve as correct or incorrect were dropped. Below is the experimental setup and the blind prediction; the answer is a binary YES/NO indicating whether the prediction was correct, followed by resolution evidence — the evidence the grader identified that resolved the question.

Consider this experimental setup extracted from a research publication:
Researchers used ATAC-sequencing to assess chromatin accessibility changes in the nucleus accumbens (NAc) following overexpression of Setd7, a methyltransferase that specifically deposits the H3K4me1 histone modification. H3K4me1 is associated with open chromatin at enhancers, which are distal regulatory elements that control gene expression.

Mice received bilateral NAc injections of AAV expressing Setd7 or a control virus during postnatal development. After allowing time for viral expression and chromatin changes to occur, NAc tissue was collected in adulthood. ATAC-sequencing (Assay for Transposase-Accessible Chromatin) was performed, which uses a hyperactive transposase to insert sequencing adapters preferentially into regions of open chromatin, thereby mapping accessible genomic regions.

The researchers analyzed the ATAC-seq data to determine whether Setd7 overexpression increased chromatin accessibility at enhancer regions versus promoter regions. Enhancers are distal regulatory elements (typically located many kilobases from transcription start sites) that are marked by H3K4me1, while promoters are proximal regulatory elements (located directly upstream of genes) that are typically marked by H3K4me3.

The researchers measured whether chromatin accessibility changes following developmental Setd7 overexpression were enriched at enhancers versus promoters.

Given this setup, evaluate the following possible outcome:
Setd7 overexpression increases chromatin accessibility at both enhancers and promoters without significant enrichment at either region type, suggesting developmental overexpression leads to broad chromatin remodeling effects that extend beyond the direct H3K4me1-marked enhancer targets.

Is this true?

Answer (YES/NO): NO